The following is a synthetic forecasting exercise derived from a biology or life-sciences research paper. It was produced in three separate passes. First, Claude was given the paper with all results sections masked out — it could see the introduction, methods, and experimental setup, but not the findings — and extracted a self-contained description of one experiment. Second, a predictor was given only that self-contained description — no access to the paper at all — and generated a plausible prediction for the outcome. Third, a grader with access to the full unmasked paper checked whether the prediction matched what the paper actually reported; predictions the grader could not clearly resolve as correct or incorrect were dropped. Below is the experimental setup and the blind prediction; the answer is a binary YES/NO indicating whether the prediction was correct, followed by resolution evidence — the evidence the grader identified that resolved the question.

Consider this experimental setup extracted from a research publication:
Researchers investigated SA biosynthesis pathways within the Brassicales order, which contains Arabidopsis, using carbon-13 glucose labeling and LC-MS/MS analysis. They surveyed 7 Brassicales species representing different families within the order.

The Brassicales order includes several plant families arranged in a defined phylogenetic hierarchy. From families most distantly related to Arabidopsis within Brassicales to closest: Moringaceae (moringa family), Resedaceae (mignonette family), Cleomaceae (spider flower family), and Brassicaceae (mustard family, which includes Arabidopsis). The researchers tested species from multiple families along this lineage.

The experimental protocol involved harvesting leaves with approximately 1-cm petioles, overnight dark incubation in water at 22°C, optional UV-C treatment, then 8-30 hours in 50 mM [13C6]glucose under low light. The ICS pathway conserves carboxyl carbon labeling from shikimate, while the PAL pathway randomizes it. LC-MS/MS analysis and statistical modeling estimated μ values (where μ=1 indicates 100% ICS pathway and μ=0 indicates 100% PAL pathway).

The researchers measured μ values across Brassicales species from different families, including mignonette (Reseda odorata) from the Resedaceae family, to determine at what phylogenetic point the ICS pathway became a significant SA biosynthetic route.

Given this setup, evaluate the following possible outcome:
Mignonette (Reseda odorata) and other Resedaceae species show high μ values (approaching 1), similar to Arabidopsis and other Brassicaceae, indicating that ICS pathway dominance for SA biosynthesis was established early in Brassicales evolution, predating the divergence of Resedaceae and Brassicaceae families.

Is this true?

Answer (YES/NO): NO